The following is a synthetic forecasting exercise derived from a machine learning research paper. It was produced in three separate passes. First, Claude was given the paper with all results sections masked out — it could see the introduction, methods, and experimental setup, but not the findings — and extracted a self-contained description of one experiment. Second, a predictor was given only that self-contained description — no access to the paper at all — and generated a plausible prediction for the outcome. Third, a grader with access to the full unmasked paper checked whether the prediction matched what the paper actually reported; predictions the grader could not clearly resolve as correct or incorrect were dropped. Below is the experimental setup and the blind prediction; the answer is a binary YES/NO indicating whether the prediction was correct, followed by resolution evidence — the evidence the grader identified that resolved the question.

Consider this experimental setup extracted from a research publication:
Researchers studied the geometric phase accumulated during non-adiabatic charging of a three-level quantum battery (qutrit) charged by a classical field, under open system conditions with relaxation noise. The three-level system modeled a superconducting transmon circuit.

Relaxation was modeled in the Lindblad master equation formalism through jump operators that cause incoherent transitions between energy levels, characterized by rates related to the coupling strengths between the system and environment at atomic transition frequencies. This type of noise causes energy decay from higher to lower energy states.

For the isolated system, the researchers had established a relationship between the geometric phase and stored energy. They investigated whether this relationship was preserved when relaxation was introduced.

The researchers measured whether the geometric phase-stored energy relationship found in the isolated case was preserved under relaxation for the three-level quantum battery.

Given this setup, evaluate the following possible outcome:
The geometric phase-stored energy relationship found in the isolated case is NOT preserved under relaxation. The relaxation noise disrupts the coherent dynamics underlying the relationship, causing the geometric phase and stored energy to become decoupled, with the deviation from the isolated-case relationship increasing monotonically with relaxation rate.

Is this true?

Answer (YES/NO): NO